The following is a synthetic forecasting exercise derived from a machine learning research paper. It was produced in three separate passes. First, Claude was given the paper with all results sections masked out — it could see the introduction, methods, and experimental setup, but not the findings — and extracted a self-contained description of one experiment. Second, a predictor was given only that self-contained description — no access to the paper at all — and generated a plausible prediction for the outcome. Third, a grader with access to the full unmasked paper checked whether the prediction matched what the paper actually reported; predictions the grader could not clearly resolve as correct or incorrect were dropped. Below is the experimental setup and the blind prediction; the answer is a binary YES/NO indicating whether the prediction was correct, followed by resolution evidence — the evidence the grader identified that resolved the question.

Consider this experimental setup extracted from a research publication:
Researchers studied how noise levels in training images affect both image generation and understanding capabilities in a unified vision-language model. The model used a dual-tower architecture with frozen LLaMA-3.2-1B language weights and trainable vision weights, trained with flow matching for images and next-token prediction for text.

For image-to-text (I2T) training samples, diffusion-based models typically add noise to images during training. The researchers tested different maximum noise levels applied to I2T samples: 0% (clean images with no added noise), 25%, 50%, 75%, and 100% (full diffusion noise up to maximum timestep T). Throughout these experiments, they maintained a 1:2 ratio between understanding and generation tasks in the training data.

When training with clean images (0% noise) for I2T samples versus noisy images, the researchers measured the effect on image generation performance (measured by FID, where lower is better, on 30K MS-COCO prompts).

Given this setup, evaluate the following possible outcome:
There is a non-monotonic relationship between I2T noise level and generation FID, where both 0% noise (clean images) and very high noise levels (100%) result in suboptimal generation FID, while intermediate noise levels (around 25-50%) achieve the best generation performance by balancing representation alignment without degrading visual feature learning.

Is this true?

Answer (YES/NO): NO